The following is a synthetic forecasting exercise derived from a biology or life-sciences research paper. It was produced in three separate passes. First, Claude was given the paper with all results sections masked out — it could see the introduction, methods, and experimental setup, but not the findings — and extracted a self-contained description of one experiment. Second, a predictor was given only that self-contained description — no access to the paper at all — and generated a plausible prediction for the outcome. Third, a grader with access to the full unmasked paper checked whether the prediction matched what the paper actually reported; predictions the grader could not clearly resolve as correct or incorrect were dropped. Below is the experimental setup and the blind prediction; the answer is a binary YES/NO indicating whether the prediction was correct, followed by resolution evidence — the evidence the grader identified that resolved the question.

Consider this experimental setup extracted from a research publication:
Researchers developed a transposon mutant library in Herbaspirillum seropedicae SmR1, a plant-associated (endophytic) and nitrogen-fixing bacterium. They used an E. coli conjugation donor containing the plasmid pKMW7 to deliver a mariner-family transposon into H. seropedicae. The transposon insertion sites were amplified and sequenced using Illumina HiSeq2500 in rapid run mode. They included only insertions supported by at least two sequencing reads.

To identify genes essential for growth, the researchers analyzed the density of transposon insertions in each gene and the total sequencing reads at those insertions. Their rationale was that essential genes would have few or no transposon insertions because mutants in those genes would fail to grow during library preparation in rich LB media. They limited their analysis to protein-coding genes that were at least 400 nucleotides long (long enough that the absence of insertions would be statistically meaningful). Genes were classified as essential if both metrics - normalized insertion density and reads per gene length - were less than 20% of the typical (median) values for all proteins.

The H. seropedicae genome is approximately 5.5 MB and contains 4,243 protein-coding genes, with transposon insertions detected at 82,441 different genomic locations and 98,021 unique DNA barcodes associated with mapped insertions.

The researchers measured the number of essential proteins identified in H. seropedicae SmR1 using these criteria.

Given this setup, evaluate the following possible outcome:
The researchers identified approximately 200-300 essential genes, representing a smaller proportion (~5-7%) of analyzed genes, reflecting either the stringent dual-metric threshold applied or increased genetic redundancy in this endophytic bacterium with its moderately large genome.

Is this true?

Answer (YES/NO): NO